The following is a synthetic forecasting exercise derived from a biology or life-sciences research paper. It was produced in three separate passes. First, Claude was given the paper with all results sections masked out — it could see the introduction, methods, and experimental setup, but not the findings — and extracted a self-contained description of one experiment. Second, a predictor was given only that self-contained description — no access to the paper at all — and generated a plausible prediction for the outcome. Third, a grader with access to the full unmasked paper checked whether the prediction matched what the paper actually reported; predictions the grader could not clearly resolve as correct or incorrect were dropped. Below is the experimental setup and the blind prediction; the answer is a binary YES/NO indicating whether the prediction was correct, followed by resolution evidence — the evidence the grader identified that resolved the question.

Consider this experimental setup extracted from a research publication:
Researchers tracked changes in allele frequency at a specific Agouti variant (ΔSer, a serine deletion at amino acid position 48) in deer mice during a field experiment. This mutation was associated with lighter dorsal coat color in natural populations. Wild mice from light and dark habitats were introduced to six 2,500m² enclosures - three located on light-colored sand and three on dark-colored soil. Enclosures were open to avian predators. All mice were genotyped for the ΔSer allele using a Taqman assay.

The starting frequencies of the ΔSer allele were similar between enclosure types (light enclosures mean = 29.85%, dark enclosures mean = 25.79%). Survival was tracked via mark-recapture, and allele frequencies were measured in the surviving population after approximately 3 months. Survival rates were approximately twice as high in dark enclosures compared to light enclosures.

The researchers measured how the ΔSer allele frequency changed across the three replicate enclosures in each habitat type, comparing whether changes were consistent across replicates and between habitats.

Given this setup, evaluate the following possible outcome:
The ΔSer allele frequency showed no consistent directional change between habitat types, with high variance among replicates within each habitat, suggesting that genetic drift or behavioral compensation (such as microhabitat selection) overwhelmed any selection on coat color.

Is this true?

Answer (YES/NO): NO